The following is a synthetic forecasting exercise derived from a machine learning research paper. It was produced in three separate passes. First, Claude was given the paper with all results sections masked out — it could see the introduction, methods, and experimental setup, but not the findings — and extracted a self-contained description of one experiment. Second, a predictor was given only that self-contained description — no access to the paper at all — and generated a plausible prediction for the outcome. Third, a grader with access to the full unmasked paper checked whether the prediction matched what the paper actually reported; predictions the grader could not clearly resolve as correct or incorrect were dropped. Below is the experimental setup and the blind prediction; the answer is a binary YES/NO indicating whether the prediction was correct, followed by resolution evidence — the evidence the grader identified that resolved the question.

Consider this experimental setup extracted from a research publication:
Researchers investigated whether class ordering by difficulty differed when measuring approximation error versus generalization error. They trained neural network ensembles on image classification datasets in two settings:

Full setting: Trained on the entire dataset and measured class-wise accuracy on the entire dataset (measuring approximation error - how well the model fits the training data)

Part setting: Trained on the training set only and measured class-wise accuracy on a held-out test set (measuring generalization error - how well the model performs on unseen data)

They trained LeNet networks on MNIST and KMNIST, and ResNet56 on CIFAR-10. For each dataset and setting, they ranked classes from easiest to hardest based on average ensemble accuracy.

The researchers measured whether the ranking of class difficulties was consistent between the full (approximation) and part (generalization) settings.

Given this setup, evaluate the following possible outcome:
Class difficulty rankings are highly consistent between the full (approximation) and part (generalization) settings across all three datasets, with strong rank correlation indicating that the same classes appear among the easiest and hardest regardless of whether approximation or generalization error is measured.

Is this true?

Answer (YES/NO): NO